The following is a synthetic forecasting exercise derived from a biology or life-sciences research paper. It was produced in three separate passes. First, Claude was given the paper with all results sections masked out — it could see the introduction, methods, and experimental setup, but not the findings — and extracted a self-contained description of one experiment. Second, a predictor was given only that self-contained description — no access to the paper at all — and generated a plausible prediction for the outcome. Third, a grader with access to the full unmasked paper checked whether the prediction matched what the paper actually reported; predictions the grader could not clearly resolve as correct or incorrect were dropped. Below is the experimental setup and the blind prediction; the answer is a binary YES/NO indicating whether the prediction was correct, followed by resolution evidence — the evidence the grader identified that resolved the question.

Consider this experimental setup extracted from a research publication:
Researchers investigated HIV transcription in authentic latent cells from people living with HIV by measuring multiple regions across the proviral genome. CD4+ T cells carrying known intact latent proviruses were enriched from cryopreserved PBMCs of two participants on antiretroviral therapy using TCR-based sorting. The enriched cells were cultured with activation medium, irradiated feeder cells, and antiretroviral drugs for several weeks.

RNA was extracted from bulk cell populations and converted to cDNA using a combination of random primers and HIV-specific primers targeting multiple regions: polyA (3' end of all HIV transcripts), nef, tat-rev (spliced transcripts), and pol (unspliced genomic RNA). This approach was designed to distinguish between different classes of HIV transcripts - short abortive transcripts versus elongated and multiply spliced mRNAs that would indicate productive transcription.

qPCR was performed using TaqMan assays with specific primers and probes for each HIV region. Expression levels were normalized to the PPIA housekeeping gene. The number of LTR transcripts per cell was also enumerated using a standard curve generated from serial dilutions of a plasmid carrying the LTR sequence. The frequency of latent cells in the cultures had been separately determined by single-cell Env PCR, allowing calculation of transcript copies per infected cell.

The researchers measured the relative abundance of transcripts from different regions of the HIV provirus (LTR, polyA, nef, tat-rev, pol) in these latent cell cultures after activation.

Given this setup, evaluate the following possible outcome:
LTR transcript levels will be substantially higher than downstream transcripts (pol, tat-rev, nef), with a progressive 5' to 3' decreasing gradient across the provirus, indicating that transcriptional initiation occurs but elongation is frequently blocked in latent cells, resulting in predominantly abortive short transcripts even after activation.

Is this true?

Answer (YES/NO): NO